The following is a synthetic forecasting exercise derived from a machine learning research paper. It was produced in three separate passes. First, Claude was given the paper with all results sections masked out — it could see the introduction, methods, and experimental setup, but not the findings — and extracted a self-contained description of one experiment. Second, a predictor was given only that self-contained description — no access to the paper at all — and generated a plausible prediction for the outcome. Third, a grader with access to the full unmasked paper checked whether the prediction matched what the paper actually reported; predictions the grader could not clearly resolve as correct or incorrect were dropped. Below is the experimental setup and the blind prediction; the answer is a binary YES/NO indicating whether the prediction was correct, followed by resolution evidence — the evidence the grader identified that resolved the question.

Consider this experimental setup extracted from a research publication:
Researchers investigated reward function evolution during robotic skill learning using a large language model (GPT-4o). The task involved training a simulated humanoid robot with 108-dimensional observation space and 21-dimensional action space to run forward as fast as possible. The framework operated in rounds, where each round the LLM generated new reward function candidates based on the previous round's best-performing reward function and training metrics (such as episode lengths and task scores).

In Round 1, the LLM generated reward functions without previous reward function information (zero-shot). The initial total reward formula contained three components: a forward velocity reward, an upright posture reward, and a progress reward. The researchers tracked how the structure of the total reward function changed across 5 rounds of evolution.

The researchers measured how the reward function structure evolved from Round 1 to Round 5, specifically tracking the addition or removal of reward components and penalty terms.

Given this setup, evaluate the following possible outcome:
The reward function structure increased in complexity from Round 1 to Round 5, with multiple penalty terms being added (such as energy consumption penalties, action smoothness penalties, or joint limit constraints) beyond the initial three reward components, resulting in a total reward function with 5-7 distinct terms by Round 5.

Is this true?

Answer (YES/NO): NO